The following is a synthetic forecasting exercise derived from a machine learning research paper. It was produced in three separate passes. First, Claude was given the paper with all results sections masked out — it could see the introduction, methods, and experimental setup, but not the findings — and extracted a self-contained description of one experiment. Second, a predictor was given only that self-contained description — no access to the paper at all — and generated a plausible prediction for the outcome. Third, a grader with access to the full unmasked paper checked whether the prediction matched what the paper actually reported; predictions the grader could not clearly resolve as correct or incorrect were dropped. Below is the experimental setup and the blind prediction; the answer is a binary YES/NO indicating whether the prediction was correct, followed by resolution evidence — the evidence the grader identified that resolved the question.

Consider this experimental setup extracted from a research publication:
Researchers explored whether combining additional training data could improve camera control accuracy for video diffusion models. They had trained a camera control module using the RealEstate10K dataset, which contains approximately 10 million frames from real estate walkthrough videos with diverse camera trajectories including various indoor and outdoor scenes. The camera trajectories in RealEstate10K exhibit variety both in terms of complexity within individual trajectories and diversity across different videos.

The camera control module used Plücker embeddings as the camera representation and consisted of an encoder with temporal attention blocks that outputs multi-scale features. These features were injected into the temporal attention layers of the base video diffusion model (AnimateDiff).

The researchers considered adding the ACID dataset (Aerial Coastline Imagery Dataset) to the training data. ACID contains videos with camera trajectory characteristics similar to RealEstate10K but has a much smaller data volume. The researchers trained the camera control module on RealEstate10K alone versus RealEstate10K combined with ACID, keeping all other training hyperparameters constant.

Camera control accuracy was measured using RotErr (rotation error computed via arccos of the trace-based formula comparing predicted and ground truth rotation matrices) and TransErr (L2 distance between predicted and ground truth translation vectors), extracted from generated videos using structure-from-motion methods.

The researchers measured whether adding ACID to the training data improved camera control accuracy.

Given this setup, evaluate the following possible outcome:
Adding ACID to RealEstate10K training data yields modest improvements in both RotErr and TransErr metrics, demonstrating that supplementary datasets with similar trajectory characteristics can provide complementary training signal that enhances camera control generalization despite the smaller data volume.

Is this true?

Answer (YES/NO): NO